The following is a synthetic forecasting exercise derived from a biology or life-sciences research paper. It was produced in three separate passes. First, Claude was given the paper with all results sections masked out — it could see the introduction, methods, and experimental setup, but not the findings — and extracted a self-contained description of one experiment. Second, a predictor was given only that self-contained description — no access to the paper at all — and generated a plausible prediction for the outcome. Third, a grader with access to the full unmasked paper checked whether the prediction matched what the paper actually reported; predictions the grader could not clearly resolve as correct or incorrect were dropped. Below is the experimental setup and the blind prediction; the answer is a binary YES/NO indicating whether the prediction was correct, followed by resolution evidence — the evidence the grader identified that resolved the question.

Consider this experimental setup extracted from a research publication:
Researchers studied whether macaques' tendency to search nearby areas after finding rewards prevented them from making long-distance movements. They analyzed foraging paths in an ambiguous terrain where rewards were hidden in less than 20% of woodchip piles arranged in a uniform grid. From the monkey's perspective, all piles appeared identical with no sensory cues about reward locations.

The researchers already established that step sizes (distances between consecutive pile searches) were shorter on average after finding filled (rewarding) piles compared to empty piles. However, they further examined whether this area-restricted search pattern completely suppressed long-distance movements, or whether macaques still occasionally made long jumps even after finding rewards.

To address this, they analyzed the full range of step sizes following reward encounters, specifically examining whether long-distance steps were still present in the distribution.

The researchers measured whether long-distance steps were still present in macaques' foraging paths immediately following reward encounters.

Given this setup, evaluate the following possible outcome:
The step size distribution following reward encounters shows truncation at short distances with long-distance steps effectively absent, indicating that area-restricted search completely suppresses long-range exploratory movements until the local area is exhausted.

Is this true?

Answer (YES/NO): NO